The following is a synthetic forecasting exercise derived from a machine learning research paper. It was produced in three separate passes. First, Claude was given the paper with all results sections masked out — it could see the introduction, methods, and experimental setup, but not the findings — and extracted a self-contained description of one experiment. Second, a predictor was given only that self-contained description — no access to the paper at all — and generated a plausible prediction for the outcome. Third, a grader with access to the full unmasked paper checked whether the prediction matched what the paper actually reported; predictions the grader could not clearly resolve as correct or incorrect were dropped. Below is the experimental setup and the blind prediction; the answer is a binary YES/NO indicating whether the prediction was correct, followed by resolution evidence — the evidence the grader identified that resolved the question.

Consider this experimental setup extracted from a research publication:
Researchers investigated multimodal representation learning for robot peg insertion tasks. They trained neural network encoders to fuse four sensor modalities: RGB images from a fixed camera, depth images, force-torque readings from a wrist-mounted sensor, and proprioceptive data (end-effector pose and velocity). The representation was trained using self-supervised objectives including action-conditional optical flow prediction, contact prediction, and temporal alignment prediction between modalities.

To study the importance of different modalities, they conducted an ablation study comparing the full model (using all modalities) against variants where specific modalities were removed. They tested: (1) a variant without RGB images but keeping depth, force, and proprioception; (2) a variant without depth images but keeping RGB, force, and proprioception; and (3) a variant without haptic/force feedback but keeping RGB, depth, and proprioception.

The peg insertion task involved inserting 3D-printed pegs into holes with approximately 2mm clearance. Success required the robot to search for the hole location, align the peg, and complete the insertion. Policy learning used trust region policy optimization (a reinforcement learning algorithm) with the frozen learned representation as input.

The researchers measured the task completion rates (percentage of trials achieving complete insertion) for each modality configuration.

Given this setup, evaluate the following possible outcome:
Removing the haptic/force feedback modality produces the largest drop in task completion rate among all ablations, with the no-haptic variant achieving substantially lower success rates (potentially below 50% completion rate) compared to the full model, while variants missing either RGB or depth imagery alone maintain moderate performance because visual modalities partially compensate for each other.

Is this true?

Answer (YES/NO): NO